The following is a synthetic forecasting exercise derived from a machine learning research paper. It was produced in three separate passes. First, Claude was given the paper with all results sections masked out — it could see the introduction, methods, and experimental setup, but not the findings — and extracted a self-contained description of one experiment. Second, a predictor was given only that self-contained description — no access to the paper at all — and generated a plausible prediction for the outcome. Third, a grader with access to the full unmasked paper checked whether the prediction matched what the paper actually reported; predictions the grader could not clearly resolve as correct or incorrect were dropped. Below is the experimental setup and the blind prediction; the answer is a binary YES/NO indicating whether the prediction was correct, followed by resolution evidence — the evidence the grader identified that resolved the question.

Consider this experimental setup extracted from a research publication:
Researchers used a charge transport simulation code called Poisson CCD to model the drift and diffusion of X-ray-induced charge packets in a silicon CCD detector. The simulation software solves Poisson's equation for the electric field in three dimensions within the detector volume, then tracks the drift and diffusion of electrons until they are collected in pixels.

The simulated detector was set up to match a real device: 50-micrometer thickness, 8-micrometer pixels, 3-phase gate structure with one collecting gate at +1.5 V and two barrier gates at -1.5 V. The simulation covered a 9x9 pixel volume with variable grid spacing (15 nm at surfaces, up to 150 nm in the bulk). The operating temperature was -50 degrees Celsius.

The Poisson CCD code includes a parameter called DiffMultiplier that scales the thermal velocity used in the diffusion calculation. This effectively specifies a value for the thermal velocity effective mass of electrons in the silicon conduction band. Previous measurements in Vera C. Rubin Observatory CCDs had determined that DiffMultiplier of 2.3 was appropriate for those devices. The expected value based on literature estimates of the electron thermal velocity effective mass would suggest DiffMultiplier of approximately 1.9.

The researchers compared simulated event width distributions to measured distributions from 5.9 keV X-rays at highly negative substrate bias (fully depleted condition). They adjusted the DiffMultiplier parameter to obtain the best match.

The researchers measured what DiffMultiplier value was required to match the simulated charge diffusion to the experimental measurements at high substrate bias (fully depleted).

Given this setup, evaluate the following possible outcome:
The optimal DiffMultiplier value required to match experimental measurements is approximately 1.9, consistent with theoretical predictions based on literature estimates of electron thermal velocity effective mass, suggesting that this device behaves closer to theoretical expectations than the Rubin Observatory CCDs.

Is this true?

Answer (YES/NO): NO